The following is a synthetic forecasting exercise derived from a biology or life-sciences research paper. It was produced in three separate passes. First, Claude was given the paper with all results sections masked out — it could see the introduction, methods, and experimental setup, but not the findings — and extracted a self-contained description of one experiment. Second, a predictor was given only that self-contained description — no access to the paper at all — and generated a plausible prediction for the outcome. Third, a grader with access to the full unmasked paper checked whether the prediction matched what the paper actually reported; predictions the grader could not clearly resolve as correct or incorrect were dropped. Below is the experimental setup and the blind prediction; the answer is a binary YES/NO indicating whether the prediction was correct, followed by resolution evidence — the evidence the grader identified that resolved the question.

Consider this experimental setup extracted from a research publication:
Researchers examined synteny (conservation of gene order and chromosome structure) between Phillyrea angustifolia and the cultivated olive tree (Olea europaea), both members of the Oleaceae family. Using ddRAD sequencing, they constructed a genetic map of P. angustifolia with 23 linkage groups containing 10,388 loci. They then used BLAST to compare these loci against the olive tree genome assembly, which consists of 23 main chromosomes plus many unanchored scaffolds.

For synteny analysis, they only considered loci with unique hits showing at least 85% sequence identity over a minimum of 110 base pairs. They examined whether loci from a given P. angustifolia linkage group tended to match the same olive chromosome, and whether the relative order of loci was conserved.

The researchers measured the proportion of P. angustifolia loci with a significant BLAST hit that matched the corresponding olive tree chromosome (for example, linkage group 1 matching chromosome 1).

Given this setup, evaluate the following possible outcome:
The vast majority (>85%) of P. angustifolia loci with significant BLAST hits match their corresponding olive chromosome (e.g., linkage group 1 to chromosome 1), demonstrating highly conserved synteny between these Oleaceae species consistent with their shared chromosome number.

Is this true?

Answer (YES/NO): NO